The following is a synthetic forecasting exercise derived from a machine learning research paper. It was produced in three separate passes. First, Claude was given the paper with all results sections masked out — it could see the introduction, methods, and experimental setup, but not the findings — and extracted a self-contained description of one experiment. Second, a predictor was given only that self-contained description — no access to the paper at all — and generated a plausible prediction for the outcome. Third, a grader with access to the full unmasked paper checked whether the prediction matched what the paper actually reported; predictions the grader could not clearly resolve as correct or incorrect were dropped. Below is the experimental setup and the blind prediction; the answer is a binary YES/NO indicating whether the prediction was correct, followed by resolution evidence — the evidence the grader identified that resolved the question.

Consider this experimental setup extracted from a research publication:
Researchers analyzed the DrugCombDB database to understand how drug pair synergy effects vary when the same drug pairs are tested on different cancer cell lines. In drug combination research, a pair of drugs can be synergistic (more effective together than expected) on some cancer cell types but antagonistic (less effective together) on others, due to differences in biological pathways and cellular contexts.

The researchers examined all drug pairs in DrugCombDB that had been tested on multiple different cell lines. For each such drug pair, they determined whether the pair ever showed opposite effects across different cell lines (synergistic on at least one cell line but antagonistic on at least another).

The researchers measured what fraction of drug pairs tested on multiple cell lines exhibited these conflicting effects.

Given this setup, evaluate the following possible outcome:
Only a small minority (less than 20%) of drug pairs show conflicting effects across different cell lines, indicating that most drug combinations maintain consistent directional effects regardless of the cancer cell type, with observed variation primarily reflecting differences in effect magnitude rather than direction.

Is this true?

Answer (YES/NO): NO